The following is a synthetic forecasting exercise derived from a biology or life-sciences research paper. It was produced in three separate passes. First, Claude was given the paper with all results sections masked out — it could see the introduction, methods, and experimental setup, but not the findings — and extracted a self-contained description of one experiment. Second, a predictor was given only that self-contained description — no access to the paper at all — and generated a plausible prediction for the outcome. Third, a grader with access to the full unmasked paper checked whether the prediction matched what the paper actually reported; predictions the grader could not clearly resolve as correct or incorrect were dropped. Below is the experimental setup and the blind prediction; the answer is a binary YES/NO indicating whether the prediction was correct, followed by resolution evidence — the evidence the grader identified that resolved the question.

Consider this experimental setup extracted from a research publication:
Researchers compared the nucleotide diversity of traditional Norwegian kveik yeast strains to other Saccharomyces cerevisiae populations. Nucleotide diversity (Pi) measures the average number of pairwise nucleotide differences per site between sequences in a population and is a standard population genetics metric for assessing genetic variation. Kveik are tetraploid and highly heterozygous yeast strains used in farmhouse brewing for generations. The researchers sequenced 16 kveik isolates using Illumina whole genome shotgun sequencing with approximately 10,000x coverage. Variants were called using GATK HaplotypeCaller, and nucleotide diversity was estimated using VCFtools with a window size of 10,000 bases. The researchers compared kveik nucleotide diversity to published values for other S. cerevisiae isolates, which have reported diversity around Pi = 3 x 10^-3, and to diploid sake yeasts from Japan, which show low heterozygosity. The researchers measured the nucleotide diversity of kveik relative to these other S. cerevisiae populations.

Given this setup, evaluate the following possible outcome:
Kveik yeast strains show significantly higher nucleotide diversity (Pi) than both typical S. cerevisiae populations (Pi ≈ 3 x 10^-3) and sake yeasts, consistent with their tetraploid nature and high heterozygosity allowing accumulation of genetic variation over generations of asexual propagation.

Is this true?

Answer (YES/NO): NO